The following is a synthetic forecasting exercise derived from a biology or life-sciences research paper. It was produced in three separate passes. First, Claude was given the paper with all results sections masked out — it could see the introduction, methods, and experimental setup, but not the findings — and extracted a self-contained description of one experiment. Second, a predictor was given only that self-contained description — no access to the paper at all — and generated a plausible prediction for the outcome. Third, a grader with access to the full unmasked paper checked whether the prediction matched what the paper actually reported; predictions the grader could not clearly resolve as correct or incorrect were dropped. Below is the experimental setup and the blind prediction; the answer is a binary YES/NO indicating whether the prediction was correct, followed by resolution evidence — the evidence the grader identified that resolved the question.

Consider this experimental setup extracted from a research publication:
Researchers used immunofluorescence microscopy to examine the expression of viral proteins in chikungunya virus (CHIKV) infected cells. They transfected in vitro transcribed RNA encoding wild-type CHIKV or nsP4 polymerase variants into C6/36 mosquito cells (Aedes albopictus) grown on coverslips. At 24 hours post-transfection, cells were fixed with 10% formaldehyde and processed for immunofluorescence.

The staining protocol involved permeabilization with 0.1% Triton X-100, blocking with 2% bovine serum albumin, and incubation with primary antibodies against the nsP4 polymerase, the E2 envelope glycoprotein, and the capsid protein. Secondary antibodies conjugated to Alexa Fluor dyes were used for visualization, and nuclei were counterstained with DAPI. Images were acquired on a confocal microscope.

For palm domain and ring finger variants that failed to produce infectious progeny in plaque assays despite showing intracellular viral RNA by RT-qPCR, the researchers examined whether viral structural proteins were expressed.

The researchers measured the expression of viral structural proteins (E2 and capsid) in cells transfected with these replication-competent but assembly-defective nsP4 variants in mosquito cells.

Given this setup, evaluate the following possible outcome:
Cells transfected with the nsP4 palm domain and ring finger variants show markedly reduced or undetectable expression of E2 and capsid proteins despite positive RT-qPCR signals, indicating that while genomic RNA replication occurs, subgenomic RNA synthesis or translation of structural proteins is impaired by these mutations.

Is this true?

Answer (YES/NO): NO